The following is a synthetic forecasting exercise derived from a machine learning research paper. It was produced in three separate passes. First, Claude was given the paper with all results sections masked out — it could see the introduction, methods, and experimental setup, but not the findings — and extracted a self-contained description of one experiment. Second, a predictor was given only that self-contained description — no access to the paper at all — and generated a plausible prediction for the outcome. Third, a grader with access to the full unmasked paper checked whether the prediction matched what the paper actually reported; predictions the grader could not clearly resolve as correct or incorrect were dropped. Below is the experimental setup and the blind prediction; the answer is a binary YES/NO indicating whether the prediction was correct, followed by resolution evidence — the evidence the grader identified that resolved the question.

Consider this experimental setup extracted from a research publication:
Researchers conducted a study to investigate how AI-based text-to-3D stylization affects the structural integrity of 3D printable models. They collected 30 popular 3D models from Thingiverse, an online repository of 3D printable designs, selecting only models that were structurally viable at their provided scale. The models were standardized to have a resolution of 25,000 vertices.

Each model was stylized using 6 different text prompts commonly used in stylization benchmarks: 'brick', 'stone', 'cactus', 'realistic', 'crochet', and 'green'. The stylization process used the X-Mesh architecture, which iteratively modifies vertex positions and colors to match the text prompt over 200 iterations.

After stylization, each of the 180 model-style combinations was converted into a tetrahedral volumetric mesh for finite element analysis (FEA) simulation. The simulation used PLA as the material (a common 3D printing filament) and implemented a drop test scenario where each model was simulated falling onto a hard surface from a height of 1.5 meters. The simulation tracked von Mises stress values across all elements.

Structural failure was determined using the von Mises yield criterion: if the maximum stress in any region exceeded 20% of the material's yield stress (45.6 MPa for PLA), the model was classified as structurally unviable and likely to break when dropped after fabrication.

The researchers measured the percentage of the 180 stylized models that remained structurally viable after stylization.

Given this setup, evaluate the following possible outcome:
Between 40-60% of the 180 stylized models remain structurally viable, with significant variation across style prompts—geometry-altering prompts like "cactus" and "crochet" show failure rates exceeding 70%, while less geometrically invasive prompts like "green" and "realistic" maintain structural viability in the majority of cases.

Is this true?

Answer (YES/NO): NO